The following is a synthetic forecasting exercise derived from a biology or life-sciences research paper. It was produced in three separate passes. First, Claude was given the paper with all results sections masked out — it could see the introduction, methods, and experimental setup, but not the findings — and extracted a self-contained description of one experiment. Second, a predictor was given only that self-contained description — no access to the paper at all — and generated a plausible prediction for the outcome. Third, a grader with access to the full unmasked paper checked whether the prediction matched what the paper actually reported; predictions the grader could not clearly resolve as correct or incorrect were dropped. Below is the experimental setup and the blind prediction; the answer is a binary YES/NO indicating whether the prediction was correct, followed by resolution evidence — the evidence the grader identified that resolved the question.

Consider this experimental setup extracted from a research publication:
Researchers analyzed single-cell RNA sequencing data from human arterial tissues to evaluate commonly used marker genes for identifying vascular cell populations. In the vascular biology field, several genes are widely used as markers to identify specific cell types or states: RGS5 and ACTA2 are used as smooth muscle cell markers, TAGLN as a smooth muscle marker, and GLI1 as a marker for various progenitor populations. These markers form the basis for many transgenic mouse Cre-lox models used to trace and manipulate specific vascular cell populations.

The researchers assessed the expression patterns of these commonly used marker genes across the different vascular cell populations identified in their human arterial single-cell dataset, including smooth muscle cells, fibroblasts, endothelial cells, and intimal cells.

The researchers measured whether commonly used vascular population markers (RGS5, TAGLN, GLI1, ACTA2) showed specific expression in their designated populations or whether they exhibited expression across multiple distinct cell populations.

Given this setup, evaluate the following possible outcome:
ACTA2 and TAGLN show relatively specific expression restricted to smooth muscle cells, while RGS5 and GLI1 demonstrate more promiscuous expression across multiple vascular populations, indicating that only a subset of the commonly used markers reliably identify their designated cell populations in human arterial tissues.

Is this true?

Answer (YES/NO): NO